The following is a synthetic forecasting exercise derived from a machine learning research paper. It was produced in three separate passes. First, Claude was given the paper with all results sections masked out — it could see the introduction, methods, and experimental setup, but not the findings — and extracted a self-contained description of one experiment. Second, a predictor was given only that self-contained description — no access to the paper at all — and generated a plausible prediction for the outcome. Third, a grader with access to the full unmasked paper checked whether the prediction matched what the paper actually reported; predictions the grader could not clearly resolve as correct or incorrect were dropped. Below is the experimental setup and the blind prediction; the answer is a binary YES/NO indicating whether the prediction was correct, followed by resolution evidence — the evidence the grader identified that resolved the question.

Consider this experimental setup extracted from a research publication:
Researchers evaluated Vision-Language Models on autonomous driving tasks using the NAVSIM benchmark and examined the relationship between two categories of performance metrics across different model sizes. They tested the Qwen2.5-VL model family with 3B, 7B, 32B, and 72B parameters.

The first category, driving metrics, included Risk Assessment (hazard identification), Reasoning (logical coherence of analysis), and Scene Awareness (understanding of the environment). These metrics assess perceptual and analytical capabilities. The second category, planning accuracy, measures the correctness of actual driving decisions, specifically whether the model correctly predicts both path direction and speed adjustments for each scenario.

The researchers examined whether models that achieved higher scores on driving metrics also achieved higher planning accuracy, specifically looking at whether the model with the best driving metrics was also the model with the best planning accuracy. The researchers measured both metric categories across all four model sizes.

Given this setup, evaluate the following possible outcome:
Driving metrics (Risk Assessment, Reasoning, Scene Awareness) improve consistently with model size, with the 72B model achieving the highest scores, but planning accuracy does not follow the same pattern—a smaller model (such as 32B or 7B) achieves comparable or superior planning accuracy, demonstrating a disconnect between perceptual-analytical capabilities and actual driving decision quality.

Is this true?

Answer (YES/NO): NO